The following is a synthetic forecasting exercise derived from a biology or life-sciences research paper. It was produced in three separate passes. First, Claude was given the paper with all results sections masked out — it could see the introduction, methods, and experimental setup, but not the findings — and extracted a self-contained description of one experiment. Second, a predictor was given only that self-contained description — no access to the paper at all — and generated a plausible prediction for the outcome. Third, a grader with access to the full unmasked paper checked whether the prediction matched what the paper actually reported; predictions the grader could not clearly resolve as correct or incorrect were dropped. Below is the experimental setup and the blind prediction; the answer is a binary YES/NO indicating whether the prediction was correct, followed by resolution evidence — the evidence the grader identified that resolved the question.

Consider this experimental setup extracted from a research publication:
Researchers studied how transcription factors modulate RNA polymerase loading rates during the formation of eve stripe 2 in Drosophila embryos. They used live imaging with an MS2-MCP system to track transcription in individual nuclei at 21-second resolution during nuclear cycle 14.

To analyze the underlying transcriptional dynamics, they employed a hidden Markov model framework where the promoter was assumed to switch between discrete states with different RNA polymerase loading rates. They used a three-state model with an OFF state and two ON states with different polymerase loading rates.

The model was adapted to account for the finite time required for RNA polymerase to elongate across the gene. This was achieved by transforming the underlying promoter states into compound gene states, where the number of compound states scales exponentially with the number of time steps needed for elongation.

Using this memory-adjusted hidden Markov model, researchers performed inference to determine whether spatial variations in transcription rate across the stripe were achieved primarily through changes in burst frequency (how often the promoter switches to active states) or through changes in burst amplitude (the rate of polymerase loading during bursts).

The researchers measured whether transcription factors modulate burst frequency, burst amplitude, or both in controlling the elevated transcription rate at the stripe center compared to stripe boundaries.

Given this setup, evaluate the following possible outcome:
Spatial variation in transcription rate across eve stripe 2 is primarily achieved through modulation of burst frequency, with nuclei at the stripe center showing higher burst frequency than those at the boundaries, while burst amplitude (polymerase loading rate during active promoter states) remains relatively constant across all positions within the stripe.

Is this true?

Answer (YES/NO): YES